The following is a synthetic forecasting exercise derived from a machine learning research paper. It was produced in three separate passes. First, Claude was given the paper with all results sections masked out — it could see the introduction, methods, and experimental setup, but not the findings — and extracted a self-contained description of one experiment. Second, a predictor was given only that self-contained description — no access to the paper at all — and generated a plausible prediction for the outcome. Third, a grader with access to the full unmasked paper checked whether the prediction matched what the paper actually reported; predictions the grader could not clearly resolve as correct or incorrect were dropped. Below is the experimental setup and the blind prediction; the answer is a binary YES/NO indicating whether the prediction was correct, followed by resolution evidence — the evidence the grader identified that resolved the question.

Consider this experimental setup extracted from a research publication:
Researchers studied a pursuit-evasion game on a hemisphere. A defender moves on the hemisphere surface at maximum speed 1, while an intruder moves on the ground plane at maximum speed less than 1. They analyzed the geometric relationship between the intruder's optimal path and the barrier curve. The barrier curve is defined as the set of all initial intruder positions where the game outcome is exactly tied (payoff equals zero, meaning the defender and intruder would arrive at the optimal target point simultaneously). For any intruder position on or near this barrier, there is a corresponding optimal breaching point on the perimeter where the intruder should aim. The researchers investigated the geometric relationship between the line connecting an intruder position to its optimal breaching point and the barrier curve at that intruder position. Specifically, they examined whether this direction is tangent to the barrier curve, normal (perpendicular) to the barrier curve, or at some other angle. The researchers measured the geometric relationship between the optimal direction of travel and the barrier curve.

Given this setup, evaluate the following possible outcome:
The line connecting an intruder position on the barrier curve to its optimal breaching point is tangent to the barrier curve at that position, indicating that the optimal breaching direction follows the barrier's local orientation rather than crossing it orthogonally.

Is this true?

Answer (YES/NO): NO